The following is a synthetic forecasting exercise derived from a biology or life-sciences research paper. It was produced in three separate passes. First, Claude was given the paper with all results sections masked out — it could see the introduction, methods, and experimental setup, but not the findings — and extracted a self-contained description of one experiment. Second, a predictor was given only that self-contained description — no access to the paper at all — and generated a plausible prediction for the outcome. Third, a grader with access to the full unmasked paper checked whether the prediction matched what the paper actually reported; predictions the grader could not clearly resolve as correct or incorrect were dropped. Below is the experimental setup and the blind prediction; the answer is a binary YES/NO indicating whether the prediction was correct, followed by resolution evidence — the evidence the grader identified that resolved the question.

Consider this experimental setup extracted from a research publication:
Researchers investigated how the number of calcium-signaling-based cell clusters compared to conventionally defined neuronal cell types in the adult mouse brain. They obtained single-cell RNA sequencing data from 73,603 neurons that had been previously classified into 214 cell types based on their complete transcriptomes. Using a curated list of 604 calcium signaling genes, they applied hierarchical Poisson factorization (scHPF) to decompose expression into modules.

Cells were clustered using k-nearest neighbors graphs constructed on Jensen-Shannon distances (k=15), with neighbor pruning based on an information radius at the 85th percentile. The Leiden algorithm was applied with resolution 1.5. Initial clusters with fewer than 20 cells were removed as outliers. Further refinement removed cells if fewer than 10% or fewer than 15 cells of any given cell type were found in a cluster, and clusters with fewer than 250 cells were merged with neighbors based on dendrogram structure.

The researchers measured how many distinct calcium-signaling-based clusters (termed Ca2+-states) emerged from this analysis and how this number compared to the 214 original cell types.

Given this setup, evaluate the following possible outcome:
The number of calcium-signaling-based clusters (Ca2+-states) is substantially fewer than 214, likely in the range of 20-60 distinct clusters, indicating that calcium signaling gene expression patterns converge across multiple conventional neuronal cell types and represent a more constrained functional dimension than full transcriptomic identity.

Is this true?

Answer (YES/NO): YES